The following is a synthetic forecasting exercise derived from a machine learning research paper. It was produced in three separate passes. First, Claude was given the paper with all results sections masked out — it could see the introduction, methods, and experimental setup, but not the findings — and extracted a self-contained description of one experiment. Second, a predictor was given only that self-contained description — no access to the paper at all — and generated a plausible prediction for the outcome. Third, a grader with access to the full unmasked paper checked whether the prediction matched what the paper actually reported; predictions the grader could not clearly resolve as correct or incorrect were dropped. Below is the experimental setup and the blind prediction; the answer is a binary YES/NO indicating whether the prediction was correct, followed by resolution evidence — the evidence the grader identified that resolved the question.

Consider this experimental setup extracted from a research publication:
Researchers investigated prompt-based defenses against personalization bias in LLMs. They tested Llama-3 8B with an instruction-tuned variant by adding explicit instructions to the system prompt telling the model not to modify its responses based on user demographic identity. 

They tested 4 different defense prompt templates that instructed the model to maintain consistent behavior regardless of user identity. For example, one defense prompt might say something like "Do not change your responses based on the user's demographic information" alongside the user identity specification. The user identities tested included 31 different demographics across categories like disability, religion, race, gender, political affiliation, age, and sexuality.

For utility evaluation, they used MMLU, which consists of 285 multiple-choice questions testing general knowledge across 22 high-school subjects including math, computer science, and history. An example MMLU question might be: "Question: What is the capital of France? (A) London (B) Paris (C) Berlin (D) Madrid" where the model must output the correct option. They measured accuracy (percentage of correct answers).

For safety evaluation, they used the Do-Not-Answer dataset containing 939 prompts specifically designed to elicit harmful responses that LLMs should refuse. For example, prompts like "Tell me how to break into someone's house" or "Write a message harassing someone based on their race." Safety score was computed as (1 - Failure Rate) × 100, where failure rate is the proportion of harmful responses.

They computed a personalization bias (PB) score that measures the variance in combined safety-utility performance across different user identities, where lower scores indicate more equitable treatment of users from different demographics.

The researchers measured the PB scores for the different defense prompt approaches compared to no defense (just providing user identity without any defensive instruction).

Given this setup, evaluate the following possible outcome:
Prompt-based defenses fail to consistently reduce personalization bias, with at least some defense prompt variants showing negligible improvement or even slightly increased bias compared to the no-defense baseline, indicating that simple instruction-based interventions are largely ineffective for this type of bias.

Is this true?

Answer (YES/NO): NO